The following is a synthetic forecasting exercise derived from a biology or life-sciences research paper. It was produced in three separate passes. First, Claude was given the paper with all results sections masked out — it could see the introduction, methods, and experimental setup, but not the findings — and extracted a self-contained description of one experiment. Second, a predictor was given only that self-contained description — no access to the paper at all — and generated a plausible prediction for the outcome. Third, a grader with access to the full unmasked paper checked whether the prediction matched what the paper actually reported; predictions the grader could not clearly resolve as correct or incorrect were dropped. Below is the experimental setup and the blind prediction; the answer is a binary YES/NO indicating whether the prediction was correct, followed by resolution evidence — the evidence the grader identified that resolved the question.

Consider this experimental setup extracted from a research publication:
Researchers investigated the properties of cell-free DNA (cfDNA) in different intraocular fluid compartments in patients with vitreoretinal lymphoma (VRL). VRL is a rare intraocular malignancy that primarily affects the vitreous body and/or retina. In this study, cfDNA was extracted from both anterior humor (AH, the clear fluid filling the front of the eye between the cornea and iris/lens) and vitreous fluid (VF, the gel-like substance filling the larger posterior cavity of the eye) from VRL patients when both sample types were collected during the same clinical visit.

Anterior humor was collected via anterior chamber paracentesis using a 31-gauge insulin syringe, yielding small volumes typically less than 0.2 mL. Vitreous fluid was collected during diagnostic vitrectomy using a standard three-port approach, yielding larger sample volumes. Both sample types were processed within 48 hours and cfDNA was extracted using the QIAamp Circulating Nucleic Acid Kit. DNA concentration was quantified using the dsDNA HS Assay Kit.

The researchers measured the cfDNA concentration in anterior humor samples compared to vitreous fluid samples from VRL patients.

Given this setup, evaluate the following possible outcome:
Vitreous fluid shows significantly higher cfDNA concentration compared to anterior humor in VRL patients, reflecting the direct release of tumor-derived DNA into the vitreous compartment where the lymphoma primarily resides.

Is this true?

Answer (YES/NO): YES